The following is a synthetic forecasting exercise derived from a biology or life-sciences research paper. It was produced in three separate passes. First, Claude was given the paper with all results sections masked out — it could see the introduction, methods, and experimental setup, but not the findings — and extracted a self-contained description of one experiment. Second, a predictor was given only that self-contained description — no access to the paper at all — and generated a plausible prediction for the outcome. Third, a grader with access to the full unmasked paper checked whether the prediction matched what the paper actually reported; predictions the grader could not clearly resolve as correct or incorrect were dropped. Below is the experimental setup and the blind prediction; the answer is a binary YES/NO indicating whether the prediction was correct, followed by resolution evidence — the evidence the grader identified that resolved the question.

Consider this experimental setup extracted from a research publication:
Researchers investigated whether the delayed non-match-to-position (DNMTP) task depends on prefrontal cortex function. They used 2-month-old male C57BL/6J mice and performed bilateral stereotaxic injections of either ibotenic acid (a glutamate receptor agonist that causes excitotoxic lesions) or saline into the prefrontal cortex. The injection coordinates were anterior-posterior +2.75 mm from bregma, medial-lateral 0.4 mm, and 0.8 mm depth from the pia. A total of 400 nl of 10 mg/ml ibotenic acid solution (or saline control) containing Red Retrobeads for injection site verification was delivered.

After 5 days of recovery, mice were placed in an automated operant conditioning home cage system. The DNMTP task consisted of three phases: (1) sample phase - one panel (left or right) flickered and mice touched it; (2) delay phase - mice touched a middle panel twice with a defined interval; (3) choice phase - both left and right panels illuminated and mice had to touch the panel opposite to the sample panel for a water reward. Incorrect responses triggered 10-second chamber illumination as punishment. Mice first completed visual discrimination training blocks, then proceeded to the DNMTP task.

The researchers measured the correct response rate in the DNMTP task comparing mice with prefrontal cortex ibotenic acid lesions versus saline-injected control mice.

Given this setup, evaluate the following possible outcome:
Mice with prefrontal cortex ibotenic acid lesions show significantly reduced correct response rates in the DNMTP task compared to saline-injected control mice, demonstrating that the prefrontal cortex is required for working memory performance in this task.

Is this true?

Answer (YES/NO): YES